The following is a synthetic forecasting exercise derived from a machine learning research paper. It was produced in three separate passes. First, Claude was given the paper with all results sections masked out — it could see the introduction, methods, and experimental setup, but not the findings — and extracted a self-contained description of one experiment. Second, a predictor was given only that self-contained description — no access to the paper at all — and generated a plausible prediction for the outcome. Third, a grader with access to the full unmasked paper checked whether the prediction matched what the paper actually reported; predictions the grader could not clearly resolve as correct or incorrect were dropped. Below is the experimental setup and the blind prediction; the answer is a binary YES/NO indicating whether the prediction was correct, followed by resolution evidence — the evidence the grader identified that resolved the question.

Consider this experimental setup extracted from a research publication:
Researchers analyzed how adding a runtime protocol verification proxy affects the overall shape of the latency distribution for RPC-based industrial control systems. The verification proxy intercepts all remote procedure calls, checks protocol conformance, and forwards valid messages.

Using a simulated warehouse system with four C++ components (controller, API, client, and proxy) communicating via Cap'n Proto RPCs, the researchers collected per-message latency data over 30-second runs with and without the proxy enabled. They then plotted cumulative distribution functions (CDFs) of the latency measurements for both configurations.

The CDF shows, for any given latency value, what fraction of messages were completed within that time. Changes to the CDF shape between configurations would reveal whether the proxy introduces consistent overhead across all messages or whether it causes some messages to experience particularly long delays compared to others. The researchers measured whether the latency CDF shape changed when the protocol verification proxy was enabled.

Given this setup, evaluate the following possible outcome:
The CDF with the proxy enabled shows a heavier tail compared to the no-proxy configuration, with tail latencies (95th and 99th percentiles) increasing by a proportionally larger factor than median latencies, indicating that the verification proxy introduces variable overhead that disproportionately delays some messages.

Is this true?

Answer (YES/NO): NO